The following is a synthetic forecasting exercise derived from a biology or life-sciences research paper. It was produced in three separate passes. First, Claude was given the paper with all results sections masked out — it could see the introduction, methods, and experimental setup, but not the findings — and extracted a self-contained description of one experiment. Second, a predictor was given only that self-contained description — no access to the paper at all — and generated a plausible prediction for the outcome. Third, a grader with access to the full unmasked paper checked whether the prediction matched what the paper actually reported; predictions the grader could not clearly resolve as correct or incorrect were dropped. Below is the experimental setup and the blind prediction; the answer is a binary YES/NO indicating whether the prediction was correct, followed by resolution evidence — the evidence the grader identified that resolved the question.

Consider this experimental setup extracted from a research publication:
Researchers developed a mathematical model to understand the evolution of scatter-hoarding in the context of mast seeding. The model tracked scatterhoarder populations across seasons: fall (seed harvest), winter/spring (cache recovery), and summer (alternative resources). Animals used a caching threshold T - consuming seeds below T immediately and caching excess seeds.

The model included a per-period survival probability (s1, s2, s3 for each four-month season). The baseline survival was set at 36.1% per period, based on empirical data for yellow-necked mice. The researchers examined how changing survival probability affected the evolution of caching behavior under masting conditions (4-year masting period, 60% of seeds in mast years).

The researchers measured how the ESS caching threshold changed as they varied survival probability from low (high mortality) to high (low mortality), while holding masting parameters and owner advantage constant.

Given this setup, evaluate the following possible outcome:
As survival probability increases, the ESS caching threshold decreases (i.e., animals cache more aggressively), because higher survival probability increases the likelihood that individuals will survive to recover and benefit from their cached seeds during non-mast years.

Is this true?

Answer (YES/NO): NO